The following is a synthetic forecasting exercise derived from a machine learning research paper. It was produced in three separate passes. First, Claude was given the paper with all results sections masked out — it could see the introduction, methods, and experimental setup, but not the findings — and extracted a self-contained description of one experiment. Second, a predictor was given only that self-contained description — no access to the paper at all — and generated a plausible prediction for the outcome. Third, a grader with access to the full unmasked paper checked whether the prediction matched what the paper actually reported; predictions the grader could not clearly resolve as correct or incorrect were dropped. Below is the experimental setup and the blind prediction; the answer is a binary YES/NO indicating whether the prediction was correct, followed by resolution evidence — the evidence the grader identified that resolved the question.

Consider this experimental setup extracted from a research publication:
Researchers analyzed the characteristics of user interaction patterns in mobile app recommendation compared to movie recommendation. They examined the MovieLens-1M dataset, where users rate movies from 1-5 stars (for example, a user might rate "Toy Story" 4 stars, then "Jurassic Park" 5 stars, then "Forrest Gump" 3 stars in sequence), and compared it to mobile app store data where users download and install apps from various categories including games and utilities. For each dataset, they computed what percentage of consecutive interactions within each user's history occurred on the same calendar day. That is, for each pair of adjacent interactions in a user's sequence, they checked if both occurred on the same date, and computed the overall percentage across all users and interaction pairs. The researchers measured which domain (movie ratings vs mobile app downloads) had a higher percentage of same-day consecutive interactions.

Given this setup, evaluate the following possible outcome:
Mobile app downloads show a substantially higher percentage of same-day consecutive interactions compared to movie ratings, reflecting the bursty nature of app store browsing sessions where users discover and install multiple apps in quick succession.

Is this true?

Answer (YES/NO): NO